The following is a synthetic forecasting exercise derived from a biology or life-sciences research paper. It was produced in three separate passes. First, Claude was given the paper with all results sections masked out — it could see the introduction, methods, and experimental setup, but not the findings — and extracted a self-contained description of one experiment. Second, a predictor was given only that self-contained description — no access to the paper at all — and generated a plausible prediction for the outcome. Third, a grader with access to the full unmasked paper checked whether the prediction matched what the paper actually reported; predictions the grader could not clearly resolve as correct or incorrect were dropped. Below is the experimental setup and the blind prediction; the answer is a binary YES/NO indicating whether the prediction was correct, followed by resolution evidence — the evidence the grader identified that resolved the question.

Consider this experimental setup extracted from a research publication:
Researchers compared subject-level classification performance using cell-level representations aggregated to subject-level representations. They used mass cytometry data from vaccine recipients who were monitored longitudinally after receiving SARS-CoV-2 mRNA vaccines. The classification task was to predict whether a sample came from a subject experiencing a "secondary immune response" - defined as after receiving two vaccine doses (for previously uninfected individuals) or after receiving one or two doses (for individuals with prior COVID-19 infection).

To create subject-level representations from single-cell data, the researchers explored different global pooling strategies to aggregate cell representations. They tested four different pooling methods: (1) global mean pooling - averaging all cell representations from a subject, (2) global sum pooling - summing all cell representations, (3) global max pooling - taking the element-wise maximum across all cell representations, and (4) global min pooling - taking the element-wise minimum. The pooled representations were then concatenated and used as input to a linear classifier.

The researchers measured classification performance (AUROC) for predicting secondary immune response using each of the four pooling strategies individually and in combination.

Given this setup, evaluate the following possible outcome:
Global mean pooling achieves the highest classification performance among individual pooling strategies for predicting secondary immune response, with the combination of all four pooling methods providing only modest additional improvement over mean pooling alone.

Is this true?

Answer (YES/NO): NO